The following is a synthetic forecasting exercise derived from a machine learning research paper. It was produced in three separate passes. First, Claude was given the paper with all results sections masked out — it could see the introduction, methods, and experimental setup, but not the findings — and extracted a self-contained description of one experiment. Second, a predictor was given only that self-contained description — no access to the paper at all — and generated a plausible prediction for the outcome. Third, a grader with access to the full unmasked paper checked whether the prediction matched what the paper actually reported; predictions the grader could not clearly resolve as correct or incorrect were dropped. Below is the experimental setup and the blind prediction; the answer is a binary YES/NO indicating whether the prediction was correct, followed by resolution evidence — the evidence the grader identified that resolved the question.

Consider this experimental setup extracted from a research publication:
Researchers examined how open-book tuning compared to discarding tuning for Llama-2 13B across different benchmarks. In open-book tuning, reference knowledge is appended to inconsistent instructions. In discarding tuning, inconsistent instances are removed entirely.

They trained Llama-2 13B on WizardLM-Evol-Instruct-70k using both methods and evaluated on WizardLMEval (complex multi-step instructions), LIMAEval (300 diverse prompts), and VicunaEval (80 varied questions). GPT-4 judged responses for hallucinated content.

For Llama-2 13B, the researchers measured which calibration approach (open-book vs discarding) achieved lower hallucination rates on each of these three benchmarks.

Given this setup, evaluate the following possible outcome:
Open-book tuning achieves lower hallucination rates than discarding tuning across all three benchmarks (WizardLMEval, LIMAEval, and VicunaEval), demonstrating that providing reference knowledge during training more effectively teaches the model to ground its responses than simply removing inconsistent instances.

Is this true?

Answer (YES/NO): NO